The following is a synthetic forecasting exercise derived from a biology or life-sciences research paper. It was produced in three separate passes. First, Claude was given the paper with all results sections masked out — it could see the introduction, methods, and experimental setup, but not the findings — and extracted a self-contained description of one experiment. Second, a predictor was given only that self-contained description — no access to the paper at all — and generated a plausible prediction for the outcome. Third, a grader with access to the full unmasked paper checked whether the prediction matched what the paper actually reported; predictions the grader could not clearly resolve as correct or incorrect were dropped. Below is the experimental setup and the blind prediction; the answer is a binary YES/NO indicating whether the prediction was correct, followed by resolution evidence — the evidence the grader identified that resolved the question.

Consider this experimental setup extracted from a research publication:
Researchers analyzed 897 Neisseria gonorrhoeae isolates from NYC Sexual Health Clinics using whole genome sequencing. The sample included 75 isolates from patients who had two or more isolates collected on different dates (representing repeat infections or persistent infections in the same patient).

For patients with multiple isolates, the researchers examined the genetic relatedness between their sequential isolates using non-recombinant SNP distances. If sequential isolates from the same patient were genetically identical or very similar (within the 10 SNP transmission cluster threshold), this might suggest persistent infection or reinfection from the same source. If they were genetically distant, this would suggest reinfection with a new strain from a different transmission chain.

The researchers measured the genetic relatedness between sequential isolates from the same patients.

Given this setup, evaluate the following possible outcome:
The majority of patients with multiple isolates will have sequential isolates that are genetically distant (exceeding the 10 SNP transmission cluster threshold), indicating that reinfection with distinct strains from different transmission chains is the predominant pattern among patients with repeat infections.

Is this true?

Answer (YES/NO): YES